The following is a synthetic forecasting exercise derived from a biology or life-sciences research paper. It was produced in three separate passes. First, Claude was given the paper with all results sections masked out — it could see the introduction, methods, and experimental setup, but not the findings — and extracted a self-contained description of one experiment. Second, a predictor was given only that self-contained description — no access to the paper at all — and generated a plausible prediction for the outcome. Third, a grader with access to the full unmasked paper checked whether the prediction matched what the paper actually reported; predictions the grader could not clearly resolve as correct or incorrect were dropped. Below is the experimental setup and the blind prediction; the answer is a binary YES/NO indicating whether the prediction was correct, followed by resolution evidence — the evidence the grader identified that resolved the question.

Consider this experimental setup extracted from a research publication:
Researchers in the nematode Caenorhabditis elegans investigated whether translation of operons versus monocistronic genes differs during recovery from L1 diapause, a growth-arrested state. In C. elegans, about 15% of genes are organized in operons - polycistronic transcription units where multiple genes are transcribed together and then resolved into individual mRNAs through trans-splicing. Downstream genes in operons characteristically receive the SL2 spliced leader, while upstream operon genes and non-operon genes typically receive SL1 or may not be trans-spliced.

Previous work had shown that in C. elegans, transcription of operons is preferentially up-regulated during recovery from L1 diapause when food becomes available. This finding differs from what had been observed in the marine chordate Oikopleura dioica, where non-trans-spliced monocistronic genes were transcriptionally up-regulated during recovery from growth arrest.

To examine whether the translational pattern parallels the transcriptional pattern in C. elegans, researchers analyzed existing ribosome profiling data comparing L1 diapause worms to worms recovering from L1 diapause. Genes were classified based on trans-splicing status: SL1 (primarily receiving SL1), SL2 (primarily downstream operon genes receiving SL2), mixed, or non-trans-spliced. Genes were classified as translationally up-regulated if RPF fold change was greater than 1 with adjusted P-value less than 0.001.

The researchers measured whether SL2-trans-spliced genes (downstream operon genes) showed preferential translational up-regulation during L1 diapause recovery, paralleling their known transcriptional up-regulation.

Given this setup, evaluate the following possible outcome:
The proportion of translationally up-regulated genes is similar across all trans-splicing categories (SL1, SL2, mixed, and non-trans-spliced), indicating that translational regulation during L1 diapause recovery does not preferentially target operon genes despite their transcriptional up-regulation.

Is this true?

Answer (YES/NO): NO